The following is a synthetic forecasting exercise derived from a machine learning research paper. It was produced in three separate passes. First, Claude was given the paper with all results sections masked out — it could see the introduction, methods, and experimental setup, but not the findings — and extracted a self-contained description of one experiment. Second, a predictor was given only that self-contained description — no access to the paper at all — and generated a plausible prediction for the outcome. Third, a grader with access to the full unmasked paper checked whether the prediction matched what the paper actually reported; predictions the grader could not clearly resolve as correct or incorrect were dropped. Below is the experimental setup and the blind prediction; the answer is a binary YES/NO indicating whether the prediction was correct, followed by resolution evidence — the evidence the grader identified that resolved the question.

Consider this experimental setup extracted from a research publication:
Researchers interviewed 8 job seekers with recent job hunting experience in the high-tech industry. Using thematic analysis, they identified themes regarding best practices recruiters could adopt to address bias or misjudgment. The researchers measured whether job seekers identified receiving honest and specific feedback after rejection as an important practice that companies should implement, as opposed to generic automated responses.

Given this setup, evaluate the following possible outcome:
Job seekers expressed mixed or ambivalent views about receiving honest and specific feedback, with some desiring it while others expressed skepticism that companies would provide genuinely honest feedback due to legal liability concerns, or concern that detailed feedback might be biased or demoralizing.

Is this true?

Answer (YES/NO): NO